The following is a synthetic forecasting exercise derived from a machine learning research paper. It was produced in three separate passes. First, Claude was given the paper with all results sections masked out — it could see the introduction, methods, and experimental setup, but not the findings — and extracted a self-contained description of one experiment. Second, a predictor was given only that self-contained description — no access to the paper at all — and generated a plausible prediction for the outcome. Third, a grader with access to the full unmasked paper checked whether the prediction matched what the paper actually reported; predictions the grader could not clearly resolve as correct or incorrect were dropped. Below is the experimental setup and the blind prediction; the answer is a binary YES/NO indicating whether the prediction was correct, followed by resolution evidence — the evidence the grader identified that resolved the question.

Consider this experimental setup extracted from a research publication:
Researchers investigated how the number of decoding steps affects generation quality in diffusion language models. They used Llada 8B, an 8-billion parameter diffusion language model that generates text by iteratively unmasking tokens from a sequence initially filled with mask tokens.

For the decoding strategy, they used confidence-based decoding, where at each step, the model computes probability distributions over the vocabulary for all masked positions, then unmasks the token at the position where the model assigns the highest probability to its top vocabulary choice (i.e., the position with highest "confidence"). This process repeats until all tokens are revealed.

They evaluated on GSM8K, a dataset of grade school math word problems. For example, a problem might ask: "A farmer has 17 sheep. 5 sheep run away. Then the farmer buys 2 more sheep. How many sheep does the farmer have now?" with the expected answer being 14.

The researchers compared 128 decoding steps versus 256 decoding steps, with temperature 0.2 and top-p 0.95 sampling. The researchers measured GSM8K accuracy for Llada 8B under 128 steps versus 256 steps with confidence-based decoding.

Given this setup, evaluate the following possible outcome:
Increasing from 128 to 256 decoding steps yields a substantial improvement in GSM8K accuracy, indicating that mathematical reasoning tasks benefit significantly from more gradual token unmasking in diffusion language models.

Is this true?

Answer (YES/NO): NO